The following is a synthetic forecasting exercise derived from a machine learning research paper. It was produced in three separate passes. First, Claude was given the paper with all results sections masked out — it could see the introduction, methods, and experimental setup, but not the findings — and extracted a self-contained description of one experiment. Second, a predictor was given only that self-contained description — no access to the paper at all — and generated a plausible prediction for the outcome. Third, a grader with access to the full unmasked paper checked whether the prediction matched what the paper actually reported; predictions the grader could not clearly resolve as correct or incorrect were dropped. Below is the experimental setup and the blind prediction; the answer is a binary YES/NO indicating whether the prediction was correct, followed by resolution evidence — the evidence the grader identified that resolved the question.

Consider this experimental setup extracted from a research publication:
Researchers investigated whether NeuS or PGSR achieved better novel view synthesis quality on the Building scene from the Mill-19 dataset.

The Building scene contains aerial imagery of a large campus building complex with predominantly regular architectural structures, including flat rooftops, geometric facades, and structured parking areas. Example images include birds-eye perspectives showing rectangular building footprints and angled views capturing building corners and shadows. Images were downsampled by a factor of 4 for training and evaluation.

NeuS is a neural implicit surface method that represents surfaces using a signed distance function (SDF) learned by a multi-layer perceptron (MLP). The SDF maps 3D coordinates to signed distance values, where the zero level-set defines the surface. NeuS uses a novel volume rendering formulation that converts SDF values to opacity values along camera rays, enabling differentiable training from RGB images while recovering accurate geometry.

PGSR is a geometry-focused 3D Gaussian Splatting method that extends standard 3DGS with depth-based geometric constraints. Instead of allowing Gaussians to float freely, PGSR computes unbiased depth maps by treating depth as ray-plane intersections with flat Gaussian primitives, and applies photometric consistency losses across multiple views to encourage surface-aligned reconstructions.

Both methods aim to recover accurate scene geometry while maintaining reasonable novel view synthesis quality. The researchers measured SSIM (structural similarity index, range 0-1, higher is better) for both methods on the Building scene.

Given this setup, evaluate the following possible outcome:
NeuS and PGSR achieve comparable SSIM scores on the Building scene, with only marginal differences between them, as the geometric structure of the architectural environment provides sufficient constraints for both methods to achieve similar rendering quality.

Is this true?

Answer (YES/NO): YES